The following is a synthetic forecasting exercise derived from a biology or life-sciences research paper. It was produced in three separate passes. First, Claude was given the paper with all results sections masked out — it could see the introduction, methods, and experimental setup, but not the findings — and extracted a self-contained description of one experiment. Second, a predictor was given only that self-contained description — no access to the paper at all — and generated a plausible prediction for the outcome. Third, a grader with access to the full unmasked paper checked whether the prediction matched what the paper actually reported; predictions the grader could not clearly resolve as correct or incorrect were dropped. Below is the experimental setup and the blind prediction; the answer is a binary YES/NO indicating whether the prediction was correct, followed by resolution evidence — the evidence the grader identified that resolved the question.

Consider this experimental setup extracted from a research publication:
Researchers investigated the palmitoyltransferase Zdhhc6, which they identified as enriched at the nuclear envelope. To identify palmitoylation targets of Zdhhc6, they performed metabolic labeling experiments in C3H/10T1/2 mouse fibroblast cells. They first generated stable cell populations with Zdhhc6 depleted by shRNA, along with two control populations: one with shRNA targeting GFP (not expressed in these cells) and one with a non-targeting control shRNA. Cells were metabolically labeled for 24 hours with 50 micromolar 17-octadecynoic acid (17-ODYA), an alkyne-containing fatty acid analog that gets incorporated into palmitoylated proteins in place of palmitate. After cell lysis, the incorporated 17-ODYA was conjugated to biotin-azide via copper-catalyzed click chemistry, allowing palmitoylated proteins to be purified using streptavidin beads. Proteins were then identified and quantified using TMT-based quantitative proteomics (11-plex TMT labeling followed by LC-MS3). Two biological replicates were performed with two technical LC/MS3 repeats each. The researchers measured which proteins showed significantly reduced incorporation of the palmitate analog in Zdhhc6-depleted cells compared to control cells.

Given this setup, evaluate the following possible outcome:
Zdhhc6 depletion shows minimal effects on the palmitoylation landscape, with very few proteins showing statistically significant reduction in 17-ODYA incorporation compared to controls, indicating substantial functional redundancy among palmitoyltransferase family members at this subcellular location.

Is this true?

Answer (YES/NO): NO